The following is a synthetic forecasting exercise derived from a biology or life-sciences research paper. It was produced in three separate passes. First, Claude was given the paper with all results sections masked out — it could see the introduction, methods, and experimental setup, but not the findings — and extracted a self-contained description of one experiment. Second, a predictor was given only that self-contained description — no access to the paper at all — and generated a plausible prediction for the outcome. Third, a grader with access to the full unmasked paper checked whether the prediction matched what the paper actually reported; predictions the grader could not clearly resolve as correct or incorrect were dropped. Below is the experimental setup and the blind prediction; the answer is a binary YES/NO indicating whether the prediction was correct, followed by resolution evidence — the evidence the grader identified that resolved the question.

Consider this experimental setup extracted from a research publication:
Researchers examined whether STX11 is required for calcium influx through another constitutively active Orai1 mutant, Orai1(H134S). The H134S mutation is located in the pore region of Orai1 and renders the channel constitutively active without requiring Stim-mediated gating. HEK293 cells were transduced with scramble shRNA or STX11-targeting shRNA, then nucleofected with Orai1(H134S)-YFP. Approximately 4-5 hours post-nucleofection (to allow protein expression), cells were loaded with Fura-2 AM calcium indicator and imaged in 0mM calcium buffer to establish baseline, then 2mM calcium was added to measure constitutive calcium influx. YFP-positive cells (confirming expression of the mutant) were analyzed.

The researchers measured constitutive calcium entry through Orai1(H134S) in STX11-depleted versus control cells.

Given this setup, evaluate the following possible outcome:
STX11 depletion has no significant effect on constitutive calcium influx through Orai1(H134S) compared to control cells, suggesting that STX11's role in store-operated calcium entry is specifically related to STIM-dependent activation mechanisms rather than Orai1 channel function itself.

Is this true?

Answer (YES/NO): YES